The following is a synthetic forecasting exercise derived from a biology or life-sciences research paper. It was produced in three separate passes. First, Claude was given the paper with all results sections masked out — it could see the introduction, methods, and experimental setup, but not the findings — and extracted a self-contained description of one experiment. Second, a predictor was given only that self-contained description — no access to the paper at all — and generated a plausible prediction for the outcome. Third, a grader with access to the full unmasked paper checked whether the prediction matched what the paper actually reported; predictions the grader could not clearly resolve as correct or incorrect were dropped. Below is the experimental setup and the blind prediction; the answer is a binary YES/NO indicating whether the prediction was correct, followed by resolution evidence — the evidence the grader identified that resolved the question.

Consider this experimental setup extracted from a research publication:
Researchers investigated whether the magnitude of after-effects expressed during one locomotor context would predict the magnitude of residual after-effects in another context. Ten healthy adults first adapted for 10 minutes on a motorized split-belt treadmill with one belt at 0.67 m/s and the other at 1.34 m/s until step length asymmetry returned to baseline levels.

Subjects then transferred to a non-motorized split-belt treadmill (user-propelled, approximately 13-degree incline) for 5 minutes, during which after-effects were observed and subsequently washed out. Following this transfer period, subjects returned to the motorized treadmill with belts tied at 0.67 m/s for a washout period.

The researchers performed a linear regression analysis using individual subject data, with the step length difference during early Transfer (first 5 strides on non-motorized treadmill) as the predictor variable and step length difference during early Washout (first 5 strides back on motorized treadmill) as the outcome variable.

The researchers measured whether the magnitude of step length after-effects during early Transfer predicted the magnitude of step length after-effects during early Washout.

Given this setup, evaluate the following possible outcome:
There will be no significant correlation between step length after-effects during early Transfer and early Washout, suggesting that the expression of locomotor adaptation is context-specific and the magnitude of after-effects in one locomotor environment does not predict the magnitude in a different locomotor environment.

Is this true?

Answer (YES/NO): YES